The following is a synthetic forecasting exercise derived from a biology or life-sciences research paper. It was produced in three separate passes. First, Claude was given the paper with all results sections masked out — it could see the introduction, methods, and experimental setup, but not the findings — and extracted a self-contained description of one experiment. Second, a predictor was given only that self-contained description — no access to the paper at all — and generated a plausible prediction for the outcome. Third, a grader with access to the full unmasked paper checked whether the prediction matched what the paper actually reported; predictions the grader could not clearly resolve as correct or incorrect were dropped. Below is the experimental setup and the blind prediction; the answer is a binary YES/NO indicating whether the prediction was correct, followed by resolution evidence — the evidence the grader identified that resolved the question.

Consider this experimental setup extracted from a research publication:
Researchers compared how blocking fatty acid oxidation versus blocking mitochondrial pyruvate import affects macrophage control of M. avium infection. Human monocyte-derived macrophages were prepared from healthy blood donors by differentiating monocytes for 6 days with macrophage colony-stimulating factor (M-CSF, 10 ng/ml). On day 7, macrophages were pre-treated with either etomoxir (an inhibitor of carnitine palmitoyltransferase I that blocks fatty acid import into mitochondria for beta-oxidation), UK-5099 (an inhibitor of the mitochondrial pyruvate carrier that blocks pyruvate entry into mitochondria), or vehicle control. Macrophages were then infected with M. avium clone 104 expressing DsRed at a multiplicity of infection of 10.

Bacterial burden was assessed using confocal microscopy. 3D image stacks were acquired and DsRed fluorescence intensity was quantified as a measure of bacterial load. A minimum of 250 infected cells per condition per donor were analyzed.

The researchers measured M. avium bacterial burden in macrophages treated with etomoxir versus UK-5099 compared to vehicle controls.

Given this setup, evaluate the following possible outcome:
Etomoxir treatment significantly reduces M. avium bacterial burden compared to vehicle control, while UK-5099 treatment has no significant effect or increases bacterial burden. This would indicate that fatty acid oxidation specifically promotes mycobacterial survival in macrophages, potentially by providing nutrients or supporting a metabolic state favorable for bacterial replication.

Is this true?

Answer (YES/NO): NO